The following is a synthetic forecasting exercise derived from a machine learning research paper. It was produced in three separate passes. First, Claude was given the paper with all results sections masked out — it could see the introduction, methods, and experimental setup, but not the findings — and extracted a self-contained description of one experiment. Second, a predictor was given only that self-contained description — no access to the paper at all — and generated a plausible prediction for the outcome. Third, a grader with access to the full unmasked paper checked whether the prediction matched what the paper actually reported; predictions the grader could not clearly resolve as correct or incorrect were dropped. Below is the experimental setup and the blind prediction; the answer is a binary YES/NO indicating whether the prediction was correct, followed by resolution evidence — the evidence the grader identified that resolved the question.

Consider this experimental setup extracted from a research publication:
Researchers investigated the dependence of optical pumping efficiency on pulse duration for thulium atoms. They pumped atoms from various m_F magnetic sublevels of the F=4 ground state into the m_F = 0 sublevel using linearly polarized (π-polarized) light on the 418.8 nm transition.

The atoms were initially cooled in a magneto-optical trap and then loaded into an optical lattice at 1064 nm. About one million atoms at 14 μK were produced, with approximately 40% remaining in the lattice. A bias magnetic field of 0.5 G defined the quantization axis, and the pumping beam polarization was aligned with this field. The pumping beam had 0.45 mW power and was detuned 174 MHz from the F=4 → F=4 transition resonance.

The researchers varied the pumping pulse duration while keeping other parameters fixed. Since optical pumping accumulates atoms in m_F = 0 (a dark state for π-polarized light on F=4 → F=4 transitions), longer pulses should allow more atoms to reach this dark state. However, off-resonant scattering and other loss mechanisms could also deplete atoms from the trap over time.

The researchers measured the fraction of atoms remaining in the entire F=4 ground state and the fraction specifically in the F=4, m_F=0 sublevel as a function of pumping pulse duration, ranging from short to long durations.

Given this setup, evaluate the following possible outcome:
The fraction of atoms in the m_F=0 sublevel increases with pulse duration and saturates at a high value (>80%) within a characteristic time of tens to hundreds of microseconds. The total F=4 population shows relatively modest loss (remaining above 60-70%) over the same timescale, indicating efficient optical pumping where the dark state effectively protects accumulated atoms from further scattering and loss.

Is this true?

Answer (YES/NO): NO